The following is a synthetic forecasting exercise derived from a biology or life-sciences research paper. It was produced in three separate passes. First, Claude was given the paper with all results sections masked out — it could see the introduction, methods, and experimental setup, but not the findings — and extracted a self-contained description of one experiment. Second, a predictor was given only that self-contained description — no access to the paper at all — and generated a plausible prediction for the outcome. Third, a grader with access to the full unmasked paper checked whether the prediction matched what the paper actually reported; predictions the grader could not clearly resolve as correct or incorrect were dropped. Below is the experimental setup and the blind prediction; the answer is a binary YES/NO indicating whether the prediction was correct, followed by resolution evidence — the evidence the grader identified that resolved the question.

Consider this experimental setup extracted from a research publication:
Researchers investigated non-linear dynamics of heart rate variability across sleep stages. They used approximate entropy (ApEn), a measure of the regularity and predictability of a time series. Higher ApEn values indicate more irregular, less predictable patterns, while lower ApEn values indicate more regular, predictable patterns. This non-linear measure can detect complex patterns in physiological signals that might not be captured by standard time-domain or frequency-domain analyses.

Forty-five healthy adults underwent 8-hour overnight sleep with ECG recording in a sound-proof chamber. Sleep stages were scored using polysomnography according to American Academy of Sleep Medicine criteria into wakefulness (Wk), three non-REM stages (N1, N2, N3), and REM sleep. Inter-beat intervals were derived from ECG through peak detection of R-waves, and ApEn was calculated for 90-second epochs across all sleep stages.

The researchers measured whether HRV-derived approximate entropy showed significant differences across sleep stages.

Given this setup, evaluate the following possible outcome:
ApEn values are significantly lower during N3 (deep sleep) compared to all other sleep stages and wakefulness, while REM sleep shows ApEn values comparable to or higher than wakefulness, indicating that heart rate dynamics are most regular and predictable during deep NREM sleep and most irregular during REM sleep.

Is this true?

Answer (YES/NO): NO